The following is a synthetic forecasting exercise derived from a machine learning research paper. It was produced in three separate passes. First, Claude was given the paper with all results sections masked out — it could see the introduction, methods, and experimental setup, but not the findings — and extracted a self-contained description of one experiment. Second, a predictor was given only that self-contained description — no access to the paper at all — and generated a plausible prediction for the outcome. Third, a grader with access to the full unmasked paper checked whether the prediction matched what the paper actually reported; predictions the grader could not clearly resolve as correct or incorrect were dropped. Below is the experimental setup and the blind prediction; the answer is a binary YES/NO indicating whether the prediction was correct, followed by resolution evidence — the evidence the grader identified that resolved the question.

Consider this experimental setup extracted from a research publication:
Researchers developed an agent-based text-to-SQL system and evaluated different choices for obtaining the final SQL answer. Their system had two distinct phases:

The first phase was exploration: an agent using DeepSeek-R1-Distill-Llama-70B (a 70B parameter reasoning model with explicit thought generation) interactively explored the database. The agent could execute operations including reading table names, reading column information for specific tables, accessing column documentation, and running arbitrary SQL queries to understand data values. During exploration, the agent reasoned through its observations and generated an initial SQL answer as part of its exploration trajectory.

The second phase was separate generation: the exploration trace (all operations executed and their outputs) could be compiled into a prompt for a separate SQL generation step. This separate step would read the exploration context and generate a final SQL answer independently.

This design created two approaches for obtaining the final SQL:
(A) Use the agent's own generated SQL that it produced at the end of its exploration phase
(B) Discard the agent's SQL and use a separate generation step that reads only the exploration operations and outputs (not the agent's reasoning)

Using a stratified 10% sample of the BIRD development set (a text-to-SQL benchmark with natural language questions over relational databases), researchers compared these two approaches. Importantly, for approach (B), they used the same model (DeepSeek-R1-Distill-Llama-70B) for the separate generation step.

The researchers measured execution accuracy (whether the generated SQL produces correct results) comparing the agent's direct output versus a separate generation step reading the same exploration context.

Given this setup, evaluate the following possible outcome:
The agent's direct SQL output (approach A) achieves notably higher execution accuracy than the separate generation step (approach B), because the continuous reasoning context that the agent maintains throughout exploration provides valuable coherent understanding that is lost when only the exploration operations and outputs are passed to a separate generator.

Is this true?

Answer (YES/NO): NO